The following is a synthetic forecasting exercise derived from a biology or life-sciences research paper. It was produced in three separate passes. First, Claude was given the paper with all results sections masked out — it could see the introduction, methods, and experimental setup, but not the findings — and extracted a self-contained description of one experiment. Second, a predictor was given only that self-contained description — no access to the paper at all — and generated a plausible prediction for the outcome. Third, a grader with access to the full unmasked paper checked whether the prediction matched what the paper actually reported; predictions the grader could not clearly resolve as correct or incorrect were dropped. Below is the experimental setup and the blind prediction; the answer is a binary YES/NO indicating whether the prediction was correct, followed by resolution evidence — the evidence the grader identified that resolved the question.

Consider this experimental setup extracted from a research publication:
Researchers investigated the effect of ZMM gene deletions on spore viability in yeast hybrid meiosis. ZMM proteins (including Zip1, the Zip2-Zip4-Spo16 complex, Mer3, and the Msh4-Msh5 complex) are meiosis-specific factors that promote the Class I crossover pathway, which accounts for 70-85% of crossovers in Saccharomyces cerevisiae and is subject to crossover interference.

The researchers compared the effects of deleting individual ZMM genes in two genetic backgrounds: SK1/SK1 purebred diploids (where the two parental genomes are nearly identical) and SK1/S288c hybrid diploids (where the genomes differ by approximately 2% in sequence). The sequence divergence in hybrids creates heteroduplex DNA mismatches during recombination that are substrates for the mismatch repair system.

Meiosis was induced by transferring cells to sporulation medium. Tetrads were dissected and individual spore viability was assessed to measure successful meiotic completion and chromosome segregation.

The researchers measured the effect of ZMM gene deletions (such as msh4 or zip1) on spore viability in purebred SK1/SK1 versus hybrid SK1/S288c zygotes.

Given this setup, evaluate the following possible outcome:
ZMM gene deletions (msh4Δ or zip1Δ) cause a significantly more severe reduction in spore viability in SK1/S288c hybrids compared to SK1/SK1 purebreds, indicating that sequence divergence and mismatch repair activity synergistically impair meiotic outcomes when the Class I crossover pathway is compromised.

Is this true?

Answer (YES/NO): YES